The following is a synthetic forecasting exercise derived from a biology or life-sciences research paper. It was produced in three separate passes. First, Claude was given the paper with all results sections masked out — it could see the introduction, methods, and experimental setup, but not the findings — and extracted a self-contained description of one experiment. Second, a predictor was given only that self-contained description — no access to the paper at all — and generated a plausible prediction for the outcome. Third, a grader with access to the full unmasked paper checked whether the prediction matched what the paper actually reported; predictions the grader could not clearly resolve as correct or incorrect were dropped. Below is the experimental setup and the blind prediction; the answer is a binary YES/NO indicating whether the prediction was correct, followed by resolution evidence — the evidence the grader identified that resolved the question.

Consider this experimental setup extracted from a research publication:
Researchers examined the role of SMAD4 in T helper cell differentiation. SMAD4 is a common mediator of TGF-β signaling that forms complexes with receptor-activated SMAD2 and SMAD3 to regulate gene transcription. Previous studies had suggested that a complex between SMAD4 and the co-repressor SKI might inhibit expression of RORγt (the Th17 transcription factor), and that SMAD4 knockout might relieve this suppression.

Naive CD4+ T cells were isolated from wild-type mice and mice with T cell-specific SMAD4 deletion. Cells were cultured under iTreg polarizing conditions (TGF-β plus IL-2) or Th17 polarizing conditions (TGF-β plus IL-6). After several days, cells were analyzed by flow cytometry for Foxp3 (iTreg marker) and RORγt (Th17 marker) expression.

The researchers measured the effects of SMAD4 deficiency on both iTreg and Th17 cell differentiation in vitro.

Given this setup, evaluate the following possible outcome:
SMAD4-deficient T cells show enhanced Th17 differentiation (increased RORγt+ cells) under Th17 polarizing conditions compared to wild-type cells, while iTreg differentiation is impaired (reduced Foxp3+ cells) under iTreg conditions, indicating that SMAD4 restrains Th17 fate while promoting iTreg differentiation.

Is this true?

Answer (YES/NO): NO